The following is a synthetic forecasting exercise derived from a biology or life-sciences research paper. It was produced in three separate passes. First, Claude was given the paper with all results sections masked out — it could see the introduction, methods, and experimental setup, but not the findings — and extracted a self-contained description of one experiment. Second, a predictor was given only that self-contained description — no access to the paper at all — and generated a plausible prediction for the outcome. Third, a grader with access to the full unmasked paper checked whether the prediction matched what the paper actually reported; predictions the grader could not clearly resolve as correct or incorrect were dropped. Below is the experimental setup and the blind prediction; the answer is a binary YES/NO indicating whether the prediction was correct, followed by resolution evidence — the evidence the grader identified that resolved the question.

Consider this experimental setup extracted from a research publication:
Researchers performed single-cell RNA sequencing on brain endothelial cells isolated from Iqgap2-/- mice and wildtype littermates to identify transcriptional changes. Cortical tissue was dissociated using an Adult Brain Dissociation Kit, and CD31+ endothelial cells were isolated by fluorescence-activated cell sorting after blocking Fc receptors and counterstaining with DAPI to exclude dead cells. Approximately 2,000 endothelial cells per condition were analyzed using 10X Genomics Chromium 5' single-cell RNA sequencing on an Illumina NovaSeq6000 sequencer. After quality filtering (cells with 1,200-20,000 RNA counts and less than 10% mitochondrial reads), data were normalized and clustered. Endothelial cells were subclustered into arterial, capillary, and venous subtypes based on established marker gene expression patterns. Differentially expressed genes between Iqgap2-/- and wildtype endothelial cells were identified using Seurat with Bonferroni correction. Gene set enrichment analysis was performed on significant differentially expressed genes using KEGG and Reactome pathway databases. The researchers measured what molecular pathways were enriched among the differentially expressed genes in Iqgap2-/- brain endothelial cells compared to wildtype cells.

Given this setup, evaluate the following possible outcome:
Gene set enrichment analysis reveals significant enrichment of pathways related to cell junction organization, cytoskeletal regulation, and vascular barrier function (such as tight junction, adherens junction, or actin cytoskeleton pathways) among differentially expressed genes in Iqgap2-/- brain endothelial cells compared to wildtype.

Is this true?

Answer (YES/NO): NO